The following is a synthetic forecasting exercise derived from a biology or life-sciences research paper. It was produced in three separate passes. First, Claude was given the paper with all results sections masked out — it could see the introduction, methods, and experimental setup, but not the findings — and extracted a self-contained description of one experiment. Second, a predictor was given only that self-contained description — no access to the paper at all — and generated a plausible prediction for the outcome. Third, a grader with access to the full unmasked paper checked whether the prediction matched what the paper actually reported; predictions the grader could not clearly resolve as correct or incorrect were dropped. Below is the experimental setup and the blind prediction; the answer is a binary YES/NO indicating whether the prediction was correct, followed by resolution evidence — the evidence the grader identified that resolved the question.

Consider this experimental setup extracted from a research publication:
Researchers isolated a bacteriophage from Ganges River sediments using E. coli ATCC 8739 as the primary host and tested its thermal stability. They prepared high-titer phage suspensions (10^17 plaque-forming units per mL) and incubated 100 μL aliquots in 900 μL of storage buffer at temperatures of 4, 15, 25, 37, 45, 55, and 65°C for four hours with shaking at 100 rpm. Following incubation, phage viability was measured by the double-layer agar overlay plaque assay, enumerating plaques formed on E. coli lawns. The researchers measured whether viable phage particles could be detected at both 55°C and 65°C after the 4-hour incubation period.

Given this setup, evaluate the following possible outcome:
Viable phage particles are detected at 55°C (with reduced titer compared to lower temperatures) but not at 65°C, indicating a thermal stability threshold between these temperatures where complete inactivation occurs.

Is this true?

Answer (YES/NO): NO